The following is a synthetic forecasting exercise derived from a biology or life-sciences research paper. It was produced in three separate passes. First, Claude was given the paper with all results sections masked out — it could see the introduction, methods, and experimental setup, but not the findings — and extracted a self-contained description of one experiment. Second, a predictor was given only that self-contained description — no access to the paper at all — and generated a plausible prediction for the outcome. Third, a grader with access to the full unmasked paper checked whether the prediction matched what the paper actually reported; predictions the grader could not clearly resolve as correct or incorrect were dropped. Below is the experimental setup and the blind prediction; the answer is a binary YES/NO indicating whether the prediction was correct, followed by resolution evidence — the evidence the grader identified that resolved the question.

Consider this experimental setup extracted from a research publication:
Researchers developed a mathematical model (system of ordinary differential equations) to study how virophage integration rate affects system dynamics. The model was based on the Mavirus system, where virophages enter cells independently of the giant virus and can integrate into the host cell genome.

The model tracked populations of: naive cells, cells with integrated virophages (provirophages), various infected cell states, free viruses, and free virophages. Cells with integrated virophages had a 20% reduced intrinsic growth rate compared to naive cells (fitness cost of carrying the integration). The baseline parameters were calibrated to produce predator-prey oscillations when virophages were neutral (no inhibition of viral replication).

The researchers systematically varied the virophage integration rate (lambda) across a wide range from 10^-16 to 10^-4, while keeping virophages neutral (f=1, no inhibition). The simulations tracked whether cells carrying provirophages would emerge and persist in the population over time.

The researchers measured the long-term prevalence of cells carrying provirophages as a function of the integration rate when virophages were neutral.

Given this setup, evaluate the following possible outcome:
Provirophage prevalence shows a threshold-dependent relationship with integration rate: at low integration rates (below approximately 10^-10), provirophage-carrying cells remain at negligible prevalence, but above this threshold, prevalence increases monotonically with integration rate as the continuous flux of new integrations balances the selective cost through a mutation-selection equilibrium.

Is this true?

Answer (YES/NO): NO